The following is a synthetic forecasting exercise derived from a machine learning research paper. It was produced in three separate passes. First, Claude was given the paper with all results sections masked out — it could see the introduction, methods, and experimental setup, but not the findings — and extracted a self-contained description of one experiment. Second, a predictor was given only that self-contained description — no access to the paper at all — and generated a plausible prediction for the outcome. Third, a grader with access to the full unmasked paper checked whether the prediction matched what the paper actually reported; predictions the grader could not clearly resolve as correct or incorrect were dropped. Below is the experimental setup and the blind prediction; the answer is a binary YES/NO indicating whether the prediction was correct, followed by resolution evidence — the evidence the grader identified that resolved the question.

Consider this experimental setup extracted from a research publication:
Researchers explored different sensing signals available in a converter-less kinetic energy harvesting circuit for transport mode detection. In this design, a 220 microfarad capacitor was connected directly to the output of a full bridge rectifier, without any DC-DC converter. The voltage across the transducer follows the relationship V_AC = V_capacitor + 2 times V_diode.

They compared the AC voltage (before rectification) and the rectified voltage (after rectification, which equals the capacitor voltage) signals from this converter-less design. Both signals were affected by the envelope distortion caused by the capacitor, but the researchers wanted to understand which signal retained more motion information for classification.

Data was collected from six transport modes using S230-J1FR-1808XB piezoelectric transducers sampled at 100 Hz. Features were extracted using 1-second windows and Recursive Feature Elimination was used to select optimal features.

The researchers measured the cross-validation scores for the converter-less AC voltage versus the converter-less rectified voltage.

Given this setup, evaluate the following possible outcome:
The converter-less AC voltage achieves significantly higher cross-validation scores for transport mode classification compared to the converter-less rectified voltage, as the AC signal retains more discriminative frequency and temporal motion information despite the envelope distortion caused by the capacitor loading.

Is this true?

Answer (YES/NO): YES